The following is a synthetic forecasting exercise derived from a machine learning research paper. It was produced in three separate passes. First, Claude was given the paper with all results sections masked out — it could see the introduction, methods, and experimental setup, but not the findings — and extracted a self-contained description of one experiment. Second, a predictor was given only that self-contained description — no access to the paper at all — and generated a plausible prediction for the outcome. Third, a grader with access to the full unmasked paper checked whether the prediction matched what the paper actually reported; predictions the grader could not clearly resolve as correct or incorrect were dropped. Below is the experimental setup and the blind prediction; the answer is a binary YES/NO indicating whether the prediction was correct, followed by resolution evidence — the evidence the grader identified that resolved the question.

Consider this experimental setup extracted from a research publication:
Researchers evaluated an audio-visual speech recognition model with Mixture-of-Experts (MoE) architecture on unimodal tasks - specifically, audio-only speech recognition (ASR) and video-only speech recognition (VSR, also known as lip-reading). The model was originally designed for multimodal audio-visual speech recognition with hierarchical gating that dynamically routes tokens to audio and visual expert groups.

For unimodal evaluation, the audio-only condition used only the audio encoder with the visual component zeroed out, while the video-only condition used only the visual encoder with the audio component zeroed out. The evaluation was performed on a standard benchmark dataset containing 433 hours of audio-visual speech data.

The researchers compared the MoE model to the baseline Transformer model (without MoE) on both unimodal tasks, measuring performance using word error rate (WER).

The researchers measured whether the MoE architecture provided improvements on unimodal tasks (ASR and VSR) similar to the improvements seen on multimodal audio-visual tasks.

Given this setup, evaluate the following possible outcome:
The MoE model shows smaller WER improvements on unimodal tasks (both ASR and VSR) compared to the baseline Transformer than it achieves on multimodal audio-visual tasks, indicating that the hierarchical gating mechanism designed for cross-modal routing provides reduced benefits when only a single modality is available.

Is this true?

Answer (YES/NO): YES